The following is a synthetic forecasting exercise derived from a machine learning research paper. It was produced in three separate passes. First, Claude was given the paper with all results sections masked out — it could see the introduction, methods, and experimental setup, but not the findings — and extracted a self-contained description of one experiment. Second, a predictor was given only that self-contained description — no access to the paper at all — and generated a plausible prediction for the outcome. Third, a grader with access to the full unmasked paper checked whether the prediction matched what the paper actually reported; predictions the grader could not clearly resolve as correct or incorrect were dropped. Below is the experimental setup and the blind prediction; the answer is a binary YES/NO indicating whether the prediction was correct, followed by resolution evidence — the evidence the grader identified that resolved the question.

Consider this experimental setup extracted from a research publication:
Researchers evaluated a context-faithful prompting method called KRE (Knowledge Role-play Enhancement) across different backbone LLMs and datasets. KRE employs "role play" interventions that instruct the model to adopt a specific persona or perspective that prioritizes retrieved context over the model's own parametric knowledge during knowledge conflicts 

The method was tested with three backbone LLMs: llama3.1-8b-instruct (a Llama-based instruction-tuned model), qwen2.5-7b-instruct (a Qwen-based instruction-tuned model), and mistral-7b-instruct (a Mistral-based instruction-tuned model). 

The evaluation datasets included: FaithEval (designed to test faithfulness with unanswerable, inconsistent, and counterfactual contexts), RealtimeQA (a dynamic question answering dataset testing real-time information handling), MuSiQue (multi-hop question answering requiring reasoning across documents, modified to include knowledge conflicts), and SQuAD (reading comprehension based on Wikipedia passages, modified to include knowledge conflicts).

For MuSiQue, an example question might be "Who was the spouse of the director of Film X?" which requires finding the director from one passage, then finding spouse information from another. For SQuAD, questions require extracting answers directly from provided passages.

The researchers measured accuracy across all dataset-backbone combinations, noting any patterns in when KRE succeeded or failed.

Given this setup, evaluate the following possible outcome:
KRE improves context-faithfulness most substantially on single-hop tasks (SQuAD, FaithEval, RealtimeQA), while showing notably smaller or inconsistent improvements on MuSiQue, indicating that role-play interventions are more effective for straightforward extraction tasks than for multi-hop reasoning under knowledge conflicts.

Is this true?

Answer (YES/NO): NO